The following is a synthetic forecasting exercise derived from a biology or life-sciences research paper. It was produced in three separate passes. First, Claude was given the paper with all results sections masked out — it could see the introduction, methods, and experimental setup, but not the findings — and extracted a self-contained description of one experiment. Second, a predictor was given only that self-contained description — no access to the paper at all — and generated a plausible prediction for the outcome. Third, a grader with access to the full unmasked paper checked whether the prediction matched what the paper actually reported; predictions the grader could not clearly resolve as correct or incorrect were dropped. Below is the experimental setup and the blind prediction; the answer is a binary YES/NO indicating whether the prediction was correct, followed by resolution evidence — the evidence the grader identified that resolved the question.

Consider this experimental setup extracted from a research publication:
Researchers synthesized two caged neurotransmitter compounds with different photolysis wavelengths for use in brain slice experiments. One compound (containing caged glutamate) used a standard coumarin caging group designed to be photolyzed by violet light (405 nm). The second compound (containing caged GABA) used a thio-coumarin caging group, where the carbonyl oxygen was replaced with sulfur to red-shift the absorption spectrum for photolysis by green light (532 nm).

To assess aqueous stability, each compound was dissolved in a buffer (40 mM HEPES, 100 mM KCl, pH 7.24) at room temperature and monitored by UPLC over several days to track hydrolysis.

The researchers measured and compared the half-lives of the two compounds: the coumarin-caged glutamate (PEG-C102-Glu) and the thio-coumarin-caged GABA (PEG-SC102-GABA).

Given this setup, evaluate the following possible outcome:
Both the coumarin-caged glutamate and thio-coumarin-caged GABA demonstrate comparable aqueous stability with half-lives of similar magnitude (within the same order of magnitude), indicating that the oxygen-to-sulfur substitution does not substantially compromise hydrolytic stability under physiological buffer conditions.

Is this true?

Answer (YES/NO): YES